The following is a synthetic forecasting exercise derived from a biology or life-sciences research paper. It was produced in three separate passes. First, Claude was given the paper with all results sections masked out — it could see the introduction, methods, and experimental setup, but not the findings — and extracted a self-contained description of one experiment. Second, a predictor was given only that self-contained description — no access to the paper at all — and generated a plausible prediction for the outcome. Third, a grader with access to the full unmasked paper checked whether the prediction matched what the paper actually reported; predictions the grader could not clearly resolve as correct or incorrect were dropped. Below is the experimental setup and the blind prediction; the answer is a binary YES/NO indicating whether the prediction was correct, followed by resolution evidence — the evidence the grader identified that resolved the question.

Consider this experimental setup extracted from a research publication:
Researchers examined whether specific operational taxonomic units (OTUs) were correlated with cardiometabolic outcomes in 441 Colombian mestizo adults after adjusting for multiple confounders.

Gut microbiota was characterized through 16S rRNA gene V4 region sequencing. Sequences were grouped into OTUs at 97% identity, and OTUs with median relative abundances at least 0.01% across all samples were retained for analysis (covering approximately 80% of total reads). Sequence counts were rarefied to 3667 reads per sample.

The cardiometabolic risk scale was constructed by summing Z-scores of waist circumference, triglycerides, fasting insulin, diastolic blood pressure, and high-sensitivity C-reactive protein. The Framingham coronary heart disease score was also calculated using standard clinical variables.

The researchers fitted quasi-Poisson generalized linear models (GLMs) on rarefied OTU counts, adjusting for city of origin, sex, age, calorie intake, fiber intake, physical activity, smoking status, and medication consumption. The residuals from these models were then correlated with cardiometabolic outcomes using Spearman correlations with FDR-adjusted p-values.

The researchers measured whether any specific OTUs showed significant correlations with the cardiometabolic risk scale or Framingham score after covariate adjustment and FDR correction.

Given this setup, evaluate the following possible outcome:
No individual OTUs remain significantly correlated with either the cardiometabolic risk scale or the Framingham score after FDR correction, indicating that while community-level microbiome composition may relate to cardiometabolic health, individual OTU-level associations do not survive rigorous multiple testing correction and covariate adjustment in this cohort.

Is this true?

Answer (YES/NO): NO